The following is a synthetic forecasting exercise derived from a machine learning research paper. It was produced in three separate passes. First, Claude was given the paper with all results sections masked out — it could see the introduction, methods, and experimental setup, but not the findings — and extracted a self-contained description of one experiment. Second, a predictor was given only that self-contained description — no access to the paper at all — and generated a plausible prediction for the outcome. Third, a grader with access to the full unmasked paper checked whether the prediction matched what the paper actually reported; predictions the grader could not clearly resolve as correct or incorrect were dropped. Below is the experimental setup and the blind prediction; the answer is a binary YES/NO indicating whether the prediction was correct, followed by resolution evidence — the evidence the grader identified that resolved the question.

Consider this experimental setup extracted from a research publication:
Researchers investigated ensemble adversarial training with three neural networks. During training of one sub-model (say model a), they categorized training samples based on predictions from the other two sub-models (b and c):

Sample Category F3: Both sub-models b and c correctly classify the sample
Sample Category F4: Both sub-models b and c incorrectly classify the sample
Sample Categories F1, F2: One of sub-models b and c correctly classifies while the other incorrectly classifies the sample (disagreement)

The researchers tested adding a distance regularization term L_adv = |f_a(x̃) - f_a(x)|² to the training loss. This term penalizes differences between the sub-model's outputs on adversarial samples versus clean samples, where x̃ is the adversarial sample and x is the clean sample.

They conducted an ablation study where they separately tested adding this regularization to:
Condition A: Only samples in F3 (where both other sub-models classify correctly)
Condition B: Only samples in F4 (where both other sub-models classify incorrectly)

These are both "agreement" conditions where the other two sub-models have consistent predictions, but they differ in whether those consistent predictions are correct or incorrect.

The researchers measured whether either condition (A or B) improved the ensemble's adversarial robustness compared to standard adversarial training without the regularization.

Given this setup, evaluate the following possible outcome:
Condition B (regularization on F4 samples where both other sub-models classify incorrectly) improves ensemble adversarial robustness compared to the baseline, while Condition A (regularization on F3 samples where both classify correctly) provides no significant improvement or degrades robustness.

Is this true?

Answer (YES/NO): NO